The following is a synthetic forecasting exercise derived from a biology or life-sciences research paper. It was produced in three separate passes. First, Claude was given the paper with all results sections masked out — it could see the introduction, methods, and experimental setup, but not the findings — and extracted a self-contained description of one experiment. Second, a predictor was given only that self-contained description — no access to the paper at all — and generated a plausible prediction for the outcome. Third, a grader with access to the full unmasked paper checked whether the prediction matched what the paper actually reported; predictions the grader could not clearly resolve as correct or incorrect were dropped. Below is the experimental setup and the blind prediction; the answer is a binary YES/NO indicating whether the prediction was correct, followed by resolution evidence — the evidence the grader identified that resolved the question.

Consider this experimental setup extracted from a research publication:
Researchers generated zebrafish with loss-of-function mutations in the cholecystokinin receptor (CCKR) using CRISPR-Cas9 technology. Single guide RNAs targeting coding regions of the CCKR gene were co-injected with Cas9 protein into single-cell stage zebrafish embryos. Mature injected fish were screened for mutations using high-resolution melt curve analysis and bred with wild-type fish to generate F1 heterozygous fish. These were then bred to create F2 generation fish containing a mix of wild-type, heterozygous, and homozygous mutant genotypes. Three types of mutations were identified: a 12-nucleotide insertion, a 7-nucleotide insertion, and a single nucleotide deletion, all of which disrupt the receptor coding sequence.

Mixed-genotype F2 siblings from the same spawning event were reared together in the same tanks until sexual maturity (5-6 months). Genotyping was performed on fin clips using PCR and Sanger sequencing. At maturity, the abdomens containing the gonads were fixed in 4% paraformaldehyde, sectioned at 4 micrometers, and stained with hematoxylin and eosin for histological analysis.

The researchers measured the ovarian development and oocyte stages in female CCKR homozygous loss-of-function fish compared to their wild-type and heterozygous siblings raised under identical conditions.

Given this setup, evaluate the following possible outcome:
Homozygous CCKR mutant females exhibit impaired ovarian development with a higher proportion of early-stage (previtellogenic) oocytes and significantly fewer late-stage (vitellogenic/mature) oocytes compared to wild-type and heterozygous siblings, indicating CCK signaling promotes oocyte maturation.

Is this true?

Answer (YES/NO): NO